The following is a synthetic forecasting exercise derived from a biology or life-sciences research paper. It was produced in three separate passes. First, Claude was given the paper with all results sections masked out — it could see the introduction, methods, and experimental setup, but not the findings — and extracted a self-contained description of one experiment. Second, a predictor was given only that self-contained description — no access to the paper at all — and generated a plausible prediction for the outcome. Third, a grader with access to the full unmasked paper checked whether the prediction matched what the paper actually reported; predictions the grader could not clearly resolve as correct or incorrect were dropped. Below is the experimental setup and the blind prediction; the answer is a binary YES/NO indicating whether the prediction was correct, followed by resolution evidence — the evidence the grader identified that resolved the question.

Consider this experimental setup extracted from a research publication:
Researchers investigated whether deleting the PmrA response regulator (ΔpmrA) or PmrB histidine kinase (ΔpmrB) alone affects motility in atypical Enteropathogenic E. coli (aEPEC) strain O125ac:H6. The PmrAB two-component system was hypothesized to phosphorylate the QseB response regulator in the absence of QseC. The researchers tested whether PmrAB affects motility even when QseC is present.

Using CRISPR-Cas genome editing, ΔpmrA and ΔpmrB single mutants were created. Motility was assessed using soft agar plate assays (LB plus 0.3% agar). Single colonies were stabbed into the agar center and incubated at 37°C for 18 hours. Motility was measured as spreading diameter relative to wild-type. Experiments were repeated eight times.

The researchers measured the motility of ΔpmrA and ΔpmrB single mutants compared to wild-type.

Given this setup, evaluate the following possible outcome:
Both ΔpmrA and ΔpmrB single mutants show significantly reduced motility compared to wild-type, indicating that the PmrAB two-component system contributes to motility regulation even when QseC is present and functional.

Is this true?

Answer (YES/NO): NO